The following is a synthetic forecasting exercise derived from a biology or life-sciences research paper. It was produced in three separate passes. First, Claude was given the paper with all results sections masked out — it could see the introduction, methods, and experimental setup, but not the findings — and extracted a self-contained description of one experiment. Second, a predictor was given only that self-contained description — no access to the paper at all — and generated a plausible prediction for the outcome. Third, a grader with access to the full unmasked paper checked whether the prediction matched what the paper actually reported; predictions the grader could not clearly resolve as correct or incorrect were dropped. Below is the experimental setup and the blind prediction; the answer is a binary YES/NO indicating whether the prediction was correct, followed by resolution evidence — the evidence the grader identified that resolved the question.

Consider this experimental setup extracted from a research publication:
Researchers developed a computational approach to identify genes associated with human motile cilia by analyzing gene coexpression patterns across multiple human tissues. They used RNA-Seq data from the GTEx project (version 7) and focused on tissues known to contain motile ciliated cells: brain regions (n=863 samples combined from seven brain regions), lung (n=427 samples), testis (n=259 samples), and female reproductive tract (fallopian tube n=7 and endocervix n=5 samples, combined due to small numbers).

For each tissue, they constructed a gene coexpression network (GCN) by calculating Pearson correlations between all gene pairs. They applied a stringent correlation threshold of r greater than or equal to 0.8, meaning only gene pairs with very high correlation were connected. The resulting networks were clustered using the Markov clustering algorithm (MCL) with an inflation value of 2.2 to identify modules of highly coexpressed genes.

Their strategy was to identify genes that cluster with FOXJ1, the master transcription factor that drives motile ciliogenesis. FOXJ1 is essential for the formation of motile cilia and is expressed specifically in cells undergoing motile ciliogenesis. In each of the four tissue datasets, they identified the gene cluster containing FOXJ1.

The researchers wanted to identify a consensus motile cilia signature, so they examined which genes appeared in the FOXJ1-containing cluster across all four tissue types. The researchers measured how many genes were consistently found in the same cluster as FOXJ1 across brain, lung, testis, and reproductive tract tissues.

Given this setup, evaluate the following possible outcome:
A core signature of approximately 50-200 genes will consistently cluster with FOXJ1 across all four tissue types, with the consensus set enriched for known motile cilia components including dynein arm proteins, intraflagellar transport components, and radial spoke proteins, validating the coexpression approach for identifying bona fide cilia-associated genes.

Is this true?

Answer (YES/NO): NO